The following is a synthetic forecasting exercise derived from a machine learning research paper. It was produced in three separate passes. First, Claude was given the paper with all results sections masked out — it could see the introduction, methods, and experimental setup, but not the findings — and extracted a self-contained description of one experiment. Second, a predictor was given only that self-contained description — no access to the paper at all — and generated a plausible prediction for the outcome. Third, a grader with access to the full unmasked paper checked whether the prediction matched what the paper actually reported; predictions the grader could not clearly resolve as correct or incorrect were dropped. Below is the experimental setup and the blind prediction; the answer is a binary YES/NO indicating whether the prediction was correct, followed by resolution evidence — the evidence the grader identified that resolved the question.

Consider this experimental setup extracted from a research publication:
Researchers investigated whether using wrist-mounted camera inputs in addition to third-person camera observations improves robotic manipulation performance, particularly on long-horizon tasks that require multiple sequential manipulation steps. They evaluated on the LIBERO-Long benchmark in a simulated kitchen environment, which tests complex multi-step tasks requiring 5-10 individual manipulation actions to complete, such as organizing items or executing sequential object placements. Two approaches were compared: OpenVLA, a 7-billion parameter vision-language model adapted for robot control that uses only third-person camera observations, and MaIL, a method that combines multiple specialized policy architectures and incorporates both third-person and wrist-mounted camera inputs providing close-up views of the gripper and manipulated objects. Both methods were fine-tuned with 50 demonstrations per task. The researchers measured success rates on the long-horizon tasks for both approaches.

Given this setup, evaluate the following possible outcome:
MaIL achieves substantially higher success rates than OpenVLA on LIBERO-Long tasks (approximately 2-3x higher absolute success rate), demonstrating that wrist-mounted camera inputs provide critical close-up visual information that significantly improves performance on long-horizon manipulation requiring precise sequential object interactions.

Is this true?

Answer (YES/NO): NO